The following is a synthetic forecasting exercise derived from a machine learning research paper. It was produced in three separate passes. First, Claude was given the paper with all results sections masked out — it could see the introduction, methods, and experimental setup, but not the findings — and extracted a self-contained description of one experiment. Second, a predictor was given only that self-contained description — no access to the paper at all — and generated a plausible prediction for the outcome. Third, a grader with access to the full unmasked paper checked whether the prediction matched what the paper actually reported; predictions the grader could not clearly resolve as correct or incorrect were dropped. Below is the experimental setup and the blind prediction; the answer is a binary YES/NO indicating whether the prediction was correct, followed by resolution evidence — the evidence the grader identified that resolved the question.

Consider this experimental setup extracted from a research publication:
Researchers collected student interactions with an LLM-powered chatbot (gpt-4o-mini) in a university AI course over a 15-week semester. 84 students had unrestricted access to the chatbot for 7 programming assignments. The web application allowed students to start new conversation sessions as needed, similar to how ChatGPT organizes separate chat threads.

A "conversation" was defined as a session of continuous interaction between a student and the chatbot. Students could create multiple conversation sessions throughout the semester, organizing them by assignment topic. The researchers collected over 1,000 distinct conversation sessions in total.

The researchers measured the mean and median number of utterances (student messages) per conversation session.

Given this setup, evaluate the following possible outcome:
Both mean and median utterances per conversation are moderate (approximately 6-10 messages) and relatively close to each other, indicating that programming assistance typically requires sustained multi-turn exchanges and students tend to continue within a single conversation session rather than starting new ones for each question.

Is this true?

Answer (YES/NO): NO